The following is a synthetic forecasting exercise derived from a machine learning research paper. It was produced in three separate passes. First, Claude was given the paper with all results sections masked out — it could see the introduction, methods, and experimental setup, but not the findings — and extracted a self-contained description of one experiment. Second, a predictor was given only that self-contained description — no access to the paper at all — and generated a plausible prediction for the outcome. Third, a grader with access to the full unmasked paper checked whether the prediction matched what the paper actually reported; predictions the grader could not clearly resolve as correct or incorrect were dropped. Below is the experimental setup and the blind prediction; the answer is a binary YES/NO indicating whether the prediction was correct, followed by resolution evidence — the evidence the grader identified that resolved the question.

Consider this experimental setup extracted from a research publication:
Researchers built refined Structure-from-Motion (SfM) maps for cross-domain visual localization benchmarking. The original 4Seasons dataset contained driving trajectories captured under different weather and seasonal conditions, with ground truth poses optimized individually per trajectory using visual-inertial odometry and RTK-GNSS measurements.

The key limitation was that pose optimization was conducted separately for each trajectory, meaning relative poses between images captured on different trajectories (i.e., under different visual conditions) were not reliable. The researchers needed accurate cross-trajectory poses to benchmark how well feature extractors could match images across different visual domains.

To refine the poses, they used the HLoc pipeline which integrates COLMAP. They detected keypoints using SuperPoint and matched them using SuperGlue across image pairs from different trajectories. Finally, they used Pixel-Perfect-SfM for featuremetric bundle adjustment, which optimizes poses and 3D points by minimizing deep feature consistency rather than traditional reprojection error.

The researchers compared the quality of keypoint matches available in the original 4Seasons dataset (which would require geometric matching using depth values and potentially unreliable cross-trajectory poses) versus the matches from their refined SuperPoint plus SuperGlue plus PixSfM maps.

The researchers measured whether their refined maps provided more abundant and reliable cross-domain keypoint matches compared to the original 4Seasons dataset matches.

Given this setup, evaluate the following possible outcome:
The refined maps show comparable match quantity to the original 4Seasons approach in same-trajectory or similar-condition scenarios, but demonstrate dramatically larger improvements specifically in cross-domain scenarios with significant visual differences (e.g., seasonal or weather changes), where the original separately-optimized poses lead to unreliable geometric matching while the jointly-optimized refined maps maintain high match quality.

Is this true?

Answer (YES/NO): NO